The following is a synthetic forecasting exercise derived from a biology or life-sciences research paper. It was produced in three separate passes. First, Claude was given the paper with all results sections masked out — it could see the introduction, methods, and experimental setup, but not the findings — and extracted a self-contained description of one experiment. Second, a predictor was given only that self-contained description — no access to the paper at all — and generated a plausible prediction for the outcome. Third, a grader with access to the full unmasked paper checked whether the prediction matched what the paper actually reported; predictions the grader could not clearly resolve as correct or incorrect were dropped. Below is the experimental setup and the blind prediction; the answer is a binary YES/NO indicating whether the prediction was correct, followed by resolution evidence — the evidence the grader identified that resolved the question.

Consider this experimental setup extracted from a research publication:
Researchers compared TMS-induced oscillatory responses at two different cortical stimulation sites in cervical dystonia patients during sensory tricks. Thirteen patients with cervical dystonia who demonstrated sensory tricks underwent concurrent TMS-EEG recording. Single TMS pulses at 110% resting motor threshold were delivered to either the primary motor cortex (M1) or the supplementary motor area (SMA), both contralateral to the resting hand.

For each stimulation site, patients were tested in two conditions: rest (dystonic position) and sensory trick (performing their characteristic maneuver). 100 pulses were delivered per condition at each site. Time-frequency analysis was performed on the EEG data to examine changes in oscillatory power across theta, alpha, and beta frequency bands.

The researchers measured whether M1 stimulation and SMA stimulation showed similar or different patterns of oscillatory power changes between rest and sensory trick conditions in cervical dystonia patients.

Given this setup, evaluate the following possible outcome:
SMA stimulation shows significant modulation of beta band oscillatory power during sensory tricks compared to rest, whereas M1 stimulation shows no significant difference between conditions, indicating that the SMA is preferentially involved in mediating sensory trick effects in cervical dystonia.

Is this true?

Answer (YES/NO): NO